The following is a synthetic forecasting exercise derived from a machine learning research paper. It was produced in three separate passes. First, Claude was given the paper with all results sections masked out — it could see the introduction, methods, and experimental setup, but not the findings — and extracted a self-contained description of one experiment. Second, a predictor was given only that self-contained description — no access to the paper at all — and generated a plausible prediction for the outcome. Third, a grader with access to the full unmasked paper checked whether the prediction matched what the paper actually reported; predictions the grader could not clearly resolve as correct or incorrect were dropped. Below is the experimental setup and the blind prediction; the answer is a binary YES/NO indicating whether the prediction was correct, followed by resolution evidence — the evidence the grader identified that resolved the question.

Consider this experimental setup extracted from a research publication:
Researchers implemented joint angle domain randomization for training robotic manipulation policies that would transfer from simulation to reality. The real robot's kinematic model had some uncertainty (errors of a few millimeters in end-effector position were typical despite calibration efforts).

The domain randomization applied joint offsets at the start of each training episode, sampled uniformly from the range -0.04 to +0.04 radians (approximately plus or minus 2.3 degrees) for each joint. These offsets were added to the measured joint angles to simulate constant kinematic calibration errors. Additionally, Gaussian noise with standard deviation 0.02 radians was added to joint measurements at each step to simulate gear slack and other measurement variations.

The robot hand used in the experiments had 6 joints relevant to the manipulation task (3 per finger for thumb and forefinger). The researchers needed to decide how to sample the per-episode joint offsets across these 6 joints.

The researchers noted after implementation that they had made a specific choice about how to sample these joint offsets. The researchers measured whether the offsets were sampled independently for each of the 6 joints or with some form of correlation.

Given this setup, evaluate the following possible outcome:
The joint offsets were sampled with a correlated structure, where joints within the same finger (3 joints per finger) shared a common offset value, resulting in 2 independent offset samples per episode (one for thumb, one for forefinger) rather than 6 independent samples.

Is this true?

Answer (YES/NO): NO